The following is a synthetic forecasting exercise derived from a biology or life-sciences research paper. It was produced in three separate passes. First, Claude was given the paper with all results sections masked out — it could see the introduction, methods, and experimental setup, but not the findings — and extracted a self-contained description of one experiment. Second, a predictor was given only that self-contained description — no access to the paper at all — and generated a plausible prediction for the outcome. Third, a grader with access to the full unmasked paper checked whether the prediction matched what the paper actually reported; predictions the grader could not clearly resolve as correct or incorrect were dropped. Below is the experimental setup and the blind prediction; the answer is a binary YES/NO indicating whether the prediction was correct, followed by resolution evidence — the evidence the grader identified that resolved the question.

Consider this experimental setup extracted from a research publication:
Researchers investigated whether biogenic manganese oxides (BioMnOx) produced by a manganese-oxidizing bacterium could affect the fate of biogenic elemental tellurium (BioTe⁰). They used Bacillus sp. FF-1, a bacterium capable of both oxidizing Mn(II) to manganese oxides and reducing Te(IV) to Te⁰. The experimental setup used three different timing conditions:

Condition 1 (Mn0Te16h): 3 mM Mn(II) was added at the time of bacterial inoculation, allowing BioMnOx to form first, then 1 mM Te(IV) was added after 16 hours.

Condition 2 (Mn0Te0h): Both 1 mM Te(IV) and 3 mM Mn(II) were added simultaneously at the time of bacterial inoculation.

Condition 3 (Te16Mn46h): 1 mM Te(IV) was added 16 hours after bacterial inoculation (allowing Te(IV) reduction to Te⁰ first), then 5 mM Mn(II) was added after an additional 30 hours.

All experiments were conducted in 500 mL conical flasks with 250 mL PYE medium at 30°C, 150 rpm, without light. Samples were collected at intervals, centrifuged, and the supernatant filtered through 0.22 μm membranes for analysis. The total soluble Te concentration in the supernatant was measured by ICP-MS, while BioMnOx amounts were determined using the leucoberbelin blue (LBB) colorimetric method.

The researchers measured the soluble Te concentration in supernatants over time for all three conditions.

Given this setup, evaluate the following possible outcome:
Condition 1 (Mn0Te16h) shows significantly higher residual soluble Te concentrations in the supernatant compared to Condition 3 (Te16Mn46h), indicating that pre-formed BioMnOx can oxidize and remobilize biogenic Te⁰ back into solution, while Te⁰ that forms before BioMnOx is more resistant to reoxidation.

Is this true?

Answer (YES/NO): NO